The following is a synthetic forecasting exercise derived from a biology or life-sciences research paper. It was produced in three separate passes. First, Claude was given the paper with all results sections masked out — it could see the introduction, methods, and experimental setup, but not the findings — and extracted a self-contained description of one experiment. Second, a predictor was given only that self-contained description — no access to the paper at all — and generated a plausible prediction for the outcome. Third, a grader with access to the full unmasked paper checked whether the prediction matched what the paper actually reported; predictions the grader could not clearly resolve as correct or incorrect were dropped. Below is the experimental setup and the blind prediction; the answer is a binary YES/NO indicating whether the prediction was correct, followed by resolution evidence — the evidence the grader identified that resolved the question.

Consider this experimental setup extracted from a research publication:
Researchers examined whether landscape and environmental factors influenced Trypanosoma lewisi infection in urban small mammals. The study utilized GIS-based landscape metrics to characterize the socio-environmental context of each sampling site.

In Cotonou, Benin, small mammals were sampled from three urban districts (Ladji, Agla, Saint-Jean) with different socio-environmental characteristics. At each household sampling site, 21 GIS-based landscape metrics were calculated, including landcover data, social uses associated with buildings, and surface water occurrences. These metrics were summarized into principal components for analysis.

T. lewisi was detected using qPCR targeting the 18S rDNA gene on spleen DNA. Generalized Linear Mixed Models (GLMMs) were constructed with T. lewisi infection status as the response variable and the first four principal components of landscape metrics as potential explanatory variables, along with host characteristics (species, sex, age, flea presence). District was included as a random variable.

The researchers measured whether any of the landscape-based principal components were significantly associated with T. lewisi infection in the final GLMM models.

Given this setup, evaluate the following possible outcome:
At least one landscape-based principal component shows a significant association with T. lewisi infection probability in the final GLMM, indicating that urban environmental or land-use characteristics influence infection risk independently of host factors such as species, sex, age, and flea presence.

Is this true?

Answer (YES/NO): YES